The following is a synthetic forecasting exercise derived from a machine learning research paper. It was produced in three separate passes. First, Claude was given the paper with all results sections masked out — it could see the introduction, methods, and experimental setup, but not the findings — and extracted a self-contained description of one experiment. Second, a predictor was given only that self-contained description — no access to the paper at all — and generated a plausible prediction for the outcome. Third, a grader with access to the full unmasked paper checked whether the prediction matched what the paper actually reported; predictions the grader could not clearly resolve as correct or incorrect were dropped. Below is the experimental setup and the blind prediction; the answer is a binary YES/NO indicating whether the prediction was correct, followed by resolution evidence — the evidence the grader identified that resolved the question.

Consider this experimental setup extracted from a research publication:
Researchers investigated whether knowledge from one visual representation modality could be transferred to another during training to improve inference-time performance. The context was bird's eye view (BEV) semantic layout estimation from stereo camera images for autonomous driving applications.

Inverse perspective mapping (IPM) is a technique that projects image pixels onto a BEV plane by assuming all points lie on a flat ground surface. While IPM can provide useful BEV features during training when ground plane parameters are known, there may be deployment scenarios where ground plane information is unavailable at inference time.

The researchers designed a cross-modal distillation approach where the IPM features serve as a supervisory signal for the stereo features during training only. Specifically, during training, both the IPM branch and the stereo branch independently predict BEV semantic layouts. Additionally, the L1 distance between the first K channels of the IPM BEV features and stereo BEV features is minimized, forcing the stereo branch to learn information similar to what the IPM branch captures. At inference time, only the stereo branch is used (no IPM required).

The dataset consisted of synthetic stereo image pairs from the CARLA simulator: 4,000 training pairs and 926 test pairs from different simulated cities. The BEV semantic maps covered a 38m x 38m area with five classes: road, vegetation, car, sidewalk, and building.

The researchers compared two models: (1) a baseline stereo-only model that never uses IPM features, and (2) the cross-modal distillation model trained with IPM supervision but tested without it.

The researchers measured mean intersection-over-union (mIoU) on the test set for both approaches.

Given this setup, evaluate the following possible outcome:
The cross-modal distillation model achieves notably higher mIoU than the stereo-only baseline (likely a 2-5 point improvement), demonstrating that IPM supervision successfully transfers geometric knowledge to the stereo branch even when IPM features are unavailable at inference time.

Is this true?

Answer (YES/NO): YES